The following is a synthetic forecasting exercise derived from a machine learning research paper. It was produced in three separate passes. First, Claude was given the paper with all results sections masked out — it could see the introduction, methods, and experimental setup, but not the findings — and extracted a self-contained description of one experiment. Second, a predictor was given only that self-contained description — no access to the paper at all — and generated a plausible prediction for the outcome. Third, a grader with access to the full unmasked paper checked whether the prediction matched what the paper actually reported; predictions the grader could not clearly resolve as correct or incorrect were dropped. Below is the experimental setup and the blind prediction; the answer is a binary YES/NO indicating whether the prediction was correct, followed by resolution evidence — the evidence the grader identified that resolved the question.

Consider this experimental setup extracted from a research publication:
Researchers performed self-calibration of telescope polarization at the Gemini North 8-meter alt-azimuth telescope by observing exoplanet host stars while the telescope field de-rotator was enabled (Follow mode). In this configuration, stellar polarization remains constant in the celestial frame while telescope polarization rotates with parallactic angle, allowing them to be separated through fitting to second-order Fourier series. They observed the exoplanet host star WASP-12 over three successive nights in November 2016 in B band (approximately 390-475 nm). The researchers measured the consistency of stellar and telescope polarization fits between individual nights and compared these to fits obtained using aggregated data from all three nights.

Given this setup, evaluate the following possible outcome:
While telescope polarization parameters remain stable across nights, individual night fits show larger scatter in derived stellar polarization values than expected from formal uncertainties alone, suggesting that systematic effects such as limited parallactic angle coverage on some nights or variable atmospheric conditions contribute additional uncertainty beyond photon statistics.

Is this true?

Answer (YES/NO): NO